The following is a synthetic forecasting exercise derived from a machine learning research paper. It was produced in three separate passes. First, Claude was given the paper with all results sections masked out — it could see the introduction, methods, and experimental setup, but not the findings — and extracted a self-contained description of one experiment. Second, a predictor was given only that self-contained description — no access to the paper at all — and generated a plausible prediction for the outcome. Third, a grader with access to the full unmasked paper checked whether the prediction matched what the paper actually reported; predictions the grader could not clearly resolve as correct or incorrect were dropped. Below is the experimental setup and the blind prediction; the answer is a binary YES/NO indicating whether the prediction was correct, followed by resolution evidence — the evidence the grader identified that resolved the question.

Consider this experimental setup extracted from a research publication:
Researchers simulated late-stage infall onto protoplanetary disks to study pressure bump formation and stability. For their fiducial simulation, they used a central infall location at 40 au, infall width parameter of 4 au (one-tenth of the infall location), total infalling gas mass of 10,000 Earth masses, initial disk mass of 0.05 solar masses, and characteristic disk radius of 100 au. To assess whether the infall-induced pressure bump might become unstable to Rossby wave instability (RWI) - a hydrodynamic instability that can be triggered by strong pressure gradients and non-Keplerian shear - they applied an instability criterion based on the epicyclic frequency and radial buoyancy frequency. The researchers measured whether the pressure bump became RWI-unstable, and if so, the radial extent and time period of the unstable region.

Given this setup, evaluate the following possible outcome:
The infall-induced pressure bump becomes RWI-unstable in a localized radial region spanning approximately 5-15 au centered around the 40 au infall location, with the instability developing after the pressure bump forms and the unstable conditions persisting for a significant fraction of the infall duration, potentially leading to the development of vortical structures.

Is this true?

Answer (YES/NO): NO